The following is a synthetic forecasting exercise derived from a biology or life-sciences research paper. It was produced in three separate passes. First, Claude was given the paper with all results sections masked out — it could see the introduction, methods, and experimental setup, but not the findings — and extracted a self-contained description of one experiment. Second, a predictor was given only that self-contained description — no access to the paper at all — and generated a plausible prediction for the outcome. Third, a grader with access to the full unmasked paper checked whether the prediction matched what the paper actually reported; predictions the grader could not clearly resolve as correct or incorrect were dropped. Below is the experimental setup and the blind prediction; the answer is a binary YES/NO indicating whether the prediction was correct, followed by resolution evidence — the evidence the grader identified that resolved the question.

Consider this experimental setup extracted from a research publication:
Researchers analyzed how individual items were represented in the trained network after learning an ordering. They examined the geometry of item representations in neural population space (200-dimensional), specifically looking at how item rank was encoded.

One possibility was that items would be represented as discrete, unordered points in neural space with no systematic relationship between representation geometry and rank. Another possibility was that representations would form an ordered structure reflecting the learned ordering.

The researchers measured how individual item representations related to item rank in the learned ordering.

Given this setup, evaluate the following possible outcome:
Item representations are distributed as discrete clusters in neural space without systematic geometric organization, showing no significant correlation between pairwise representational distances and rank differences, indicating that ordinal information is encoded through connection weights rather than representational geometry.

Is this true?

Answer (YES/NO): NO